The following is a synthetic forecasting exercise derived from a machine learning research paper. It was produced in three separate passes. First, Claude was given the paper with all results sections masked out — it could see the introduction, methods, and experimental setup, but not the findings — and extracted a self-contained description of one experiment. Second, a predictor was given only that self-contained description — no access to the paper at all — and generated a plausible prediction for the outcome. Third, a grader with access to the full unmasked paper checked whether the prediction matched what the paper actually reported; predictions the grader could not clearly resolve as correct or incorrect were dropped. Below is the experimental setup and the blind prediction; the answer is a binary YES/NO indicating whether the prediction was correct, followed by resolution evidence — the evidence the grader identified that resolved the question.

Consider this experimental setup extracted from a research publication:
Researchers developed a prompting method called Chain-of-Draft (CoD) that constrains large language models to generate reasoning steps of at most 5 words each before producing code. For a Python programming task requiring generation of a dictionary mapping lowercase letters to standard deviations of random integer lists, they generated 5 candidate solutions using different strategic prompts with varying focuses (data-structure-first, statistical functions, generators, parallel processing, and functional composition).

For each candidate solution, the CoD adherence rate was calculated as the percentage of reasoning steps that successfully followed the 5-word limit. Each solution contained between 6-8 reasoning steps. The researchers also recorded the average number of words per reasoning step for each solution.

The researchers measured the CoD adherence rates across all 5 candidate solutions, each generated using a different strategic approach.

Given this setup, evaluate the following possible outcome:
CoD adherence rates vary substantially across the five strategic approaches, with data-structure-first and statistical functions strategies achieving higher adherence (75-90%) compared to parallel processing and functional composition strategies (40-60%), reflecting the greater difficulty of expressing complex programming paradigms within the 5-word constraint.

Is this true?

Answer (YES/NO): NO